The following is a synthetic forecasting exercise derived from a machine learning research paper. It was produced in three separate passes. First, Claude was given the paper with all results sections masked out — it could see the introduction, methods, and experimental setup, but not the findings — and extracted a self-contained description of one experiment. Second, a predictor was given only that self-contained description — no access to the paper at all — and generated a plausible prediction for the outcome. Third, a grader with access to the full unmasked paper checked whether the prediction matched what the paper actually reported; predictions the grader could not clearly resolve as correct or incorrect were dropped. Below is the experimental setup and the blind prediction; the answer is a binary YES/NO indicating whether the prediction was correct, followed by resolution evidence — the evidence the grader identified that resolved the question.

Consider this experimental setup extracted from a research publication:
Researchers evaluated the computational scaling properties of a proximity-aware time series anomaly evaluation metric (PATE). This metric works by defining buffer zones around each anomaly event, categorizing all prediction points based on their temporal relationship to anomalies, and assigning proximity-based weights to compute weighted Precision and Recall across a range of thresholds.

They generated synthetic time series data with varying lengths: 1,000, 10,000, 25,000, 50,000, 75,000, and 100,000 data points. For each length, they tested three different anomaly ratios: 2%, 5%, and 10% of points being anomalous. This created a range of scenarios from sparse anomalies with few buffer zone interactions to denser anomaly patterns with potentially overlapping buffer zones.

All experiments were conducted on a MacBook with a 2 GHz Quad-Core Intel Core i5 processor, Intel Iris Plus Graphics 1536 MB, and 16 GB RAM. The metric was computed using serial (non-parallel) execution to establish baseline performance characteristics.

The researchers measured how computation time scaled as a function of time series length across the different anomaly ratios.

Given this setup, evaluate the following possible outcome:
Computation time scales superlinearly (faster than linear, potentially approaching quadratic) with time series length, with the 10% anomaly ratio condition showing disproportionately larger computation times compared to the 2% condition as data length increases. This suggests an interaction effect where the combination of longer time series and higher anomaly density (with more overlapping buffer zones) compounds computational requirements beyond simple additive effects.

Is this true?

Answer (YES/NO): NO